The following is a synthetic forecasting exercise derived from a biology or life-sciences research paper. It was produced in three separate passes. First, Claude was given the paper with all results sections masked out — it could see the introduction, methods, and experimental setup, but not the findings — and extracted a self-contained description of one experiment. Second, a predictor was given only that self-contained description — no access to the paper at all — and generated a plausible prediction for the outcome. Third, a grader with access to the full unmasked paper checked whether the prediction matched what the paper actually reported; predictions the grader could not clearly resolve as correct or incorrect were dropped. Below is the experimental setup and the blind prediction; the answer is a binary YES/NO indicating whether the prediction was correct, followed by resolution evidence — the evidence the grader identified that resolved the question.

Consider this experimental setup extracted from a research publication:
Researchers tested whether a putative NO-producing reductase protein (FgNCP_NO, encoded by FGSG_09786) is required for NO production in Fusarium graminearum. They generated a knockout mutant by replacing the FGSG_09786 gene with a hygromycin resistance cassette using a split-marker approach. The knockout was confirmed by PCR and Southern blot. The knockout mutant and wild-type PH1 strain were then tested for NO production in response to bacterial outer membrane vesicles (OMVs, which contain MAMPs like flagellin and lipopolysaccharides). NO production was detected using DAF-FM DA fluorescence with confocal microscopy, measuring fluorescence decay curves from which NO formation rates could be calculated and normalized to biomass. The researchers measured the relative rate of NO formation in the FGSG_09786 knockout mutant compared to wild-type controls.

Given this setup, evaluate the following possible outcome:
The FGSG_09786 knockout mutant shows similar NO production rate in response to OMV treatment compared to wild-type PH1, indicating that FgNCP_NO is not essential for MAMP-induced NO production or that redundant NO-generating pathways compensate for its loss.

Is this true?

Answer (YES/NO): NO